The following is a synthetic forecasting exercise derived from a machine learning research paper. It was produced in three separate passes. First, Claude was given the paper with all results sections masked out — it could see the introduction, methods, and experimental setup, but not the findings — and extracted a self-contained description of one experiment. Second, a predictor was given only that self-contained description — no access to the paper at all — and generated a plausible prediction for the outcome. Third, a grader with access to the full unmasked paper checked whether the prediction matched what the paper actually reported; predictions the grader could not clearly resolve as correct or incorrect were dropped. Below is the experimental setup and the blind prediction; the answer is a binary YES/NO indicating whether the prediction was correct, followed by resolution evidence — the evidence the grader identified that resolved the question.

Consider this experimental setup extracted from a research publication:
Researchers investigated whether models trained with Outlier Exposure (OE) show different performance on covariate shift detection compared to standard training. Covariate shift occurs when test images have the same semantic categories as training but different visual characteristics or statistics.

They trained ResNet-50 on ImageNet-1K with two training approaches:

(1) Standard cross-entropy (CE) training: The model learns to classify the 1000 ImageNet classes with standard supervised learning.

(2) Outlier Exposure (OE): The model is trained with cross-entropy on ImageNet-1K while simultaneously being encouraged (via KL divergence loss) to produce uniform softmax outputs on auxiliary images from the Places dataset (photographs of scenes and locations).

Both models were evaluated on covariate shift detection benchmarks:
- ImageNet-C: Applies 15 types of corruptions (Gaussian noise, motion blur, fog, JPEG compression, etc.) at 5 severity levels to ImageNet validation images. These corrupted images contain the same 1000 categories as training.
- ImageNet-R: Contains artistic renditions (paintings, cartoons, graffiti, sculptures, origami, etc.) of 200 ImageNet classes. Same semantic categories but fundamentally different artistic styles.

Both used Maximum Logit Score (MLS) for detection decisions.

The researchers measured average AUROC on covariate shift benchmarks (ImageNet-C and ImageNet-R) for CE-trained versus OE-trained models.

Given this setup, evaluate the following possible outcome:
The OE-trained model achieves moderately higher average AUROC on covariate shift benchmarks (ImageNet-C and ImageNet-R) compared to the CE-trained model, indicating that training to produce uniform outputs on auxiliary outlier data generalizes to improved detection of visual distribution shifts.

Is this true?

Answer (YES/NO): NO